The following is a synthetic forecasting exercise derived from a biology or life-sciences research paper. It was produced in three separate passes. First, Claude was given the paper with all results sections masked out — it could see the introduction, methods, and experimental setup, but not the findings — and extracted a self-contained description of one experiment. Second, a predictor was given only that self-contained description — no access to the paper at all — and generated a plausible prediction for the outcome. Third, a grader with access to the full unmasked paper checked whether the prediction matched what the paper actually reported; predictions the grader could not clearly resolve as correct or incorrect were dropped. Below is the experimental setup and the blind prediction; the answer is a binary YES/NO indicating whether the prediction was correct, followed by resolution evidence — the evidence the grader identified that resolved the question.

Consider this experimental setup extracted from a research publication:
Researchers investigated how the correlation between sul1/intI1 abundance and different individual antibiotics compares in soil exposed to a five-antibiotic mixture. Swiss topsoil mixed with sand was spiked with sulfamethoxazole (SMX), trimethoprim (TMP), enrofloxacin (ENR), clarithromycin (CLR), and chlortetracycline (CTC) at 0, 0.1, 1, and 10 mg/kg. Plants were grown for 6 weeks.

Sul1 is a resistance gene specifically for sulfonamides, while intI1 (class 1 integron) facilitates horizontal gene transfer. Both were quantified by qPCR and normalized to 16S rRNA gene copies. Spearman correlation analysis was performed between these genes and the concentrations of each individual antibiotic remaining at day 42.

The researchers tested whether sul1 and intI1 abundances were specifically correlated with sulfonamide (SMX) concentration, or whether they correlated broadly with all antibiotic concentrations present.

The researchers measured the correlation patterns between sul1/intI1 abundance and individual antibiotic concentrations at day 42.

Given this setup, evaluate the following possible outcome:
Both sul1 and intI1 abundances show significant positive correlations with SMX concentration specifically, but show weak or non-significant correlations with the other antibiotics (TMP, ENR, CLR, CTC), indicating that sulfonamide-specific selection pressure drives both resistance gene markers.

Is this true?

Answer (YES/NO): NO